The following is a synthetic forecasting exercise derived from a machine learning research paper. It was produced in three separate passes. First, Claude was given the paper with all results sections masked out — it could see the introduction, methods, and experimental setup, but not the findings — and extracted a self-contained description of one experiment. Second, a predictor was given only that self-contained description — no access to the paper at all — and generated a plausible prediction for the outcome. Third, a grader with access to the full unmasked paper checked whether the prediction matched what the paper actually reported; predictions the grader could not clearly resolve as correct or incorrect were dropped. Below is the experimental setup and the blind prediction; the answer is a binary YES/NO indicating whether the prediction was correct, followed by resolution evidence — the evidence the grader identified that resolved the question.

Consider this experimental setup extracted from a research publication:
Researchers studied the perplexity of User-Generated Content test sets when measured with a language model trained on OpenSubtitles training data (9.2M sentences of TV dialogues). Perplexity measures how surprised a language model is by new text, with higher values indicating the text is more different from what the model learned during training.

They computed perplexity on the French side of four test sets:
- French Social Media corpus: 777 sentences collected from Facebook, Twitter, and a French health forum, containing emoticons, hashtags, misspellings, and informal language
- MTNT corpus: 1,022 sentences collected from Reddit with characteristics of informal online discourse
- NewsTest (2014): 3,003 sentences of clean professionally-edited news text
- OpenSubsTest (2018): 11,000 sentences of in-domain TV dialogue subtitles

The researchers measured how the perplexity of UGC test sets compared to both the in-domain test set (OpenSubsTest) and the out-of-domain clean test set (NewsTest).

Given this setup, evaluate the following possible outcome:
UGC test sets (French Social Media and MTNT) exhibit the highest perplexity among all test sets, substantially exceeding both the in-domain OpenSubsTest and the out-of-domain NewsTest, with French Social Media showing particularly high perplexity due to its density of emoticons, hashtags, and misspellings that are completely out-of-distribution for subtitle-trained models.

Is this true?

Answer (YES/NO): NO